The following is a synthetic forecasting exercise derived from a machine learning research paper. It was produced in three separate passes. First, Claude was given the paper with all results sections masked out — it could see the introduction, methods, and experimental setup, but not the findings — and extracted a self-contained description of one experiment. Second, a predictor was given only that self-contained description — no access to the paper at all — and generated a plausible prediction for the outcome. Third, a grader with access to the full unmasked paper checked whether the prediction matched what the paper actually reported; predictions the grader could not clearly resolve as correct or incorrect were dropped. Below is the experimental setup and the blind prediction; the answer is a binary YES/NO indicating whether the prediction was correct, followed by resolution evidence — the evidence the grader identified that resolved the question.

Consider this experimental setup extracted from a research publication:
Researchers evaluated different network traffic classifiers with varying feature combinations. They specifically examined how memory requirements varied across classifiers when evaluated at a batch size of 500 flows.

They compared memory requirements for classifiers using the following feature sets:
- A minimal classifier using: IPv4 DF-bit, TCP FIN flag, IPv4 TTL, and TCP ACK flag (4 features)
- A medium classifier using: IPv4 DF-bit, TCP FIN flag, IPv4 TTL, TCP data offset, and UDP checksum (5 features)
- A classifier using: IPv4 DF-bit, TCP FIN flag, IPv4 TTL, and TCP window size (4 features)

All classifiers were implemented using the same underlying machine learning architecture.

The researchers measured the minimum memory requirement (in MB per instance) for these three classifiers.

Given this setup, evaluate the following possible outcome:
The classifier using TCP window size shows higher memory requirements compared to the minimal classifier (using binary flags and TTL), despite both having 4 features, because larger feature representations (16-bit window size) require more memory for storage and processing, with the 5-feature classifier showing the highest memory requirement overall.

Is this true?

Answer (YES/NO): NO